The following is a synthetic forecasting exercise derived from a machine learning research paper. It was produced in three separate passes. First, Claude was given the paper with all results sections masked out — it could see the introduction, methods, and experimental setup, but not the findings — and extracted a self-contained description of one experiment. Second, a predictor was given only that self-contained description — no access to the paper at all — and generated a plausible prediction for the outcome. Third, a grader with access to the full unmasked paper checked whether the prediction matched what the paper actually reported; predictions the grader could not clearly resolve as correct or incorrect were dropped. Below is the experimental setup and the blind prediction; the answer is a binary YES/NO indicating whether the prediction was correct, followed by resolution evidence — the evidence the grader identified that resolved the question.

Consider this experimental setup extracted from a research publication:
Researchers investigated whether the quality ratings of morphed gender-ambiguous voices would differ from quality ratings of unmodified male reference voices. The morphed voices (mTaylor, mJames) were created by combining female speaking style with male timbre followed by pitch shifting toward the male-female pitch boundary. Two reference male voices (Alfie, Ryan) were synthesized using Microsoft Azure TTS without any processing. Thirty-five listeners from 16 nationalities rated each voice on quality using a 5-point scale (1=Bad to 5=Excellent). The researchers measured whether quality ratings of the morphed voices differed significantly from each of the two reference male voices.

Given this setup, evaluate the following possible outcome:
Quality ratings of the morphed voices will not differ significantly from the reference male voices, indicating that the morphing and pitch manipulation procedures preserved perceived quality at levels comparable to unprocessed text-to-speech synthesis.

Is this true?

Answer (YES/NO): NO